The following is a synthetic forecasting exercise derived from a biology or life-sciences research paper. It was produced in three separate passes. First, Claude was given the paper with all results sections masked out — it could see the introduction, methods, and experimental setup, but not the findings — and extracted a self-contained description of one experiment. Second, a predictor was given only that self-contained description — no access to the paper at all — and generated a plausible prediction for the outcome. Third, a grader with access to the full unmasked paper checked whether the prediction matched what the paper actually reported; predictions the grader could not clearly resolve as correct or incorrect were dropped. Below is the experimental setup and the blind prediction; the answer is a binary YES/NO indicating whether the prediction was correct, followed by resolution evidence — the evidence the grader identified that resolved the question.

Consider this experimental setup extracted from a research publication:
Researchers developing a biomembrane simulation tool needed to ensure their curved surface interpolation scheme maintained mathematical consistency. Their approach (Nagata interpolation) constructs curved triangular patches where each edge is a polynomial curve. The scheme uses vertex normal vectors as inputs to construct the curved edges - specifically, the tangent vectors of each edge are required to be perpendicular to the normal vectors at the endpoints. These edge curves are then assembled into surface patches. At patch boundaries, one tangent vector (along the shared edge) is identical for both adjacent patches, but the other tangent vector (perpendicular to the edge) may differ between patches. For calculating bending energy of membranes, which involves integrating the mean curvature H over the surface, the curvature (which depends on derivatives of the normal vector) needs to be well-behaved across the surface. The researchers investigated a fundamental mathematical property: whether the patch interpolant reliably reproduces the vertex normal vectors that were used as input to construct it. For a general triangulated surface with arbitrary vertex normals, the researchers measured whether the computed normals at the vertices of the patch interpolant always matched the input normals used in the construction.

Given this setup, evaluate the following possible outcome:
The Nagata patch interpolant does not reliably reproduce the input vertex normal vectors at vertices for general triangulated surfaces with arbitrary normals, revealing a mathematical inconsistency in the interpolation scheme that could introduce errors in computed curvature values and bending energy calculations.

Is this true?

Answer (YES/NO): YES